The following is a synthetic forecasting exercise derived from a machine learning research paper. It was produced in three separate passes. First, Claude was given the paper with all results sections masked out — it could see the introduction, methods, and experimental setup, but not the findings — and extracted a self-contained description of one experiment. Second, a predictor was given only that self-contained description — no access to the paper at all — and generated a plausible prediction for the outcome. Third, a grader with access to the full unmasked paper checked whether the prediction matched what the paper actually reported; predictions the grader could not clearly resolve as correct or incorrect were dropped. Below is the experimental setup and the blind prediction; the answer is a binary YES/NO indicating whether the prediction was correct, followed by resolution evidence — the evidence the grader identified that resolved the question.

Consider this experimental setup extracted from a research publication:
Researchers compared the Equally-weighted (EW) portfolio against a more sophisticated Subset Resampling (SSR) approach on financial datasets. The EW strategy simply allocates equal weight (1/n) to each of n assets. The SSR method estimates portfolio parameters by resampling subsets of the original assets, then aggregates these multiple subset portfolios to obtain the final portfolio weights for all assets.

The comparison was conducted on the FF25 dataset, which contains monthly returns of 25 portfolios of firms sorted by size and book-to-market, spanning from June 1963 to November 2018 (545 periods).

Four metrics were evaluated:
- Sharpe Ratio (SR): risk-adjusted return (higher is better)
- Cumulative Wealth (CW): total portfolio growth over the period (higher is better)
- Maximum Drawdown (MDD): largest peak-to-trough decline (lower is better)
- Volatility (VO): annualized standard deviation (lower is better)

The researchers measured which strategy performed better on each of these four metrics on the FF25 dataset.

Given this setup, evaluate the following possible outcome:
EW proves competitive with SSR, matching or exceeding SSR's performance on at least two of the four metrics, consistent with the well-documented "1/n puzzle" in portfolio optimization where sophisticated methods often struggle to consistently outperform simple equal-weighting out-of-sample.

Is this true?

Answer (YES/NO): YES